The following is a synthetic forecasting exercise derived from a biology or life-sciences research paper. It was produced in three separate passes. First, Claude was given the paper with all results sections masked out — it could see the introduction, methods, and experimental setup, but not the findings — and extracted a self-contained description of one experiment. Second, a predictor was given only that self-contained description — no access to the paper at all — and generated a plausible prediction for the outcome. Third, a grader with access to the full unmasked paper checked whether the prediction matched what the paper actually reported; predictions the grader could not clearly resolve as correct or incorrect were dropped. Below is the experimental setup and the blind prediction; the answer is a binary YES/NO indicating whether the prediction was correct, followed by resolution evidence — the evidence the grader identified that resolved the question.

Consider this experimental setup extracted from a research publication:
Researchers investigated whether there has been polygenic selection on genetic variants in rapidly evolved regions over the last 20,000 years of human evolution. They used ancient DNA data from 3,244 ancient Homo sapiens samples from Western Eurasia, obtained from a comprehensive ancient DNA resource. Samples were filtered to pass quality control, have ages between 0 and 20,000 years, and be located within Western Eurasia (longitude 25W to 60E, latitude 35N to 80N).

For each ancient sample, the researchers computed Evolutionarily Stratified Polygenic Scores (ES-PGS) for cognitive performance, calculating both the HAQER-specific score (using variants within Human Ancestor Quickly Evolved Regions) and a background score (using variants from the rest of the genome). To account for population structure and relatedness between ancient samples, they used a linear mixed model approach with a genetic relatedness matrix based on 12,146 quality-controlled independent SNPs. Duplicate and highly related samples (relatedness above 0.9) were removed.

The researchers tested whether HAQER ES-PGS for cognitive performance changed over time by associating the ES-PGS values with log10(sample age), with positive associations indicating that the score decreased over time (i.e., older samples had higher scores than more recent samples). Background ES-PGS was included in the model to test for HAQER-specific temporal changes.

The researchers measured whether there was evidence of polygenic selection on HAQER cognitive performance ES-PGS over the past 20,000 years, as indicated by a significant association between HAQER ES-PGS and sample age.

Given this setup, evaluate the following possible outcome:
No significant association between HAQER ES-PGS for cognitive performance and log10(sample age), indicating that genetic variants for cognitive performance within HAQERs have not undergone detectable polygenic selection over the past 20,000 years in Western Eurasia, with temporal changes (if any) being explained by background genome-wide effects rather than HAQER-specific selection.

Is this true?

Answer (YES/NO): YES